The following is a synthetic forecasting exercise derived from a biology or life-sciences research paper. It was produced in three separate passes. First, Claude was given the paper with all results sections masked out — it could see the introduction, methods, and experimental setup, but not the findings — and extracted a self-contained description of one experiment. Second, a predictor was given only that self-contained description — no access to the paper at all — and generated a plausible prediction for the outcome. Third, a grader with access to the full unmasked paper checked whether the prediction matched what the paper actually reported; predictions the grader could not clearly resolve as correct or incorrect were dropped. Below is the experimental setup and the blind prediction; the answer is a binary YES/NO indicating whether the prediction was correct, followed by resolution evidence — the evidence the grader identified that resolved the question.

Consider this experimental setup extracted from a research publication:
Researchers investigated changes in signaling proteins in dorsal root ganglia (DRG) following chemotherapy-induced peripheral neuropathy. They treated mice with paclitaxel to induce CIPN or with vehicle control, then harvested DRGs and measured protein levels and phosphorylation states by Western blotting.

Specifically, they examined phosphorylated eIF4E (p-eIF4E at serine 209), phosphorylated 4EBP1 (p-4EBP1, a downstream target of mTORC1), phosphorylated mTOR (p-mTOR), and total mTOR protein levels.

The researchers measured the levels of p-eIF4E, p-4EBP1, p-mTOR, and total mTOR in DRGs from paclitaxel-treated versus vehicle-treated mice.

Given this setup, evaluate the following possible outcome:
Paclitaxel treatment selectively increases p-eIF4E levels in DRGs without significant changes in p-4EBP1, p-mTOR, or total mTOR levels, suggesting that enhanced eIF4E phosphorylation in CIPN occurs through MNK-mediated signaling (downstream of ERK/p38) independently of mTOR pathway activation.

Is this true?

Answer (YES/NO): NO